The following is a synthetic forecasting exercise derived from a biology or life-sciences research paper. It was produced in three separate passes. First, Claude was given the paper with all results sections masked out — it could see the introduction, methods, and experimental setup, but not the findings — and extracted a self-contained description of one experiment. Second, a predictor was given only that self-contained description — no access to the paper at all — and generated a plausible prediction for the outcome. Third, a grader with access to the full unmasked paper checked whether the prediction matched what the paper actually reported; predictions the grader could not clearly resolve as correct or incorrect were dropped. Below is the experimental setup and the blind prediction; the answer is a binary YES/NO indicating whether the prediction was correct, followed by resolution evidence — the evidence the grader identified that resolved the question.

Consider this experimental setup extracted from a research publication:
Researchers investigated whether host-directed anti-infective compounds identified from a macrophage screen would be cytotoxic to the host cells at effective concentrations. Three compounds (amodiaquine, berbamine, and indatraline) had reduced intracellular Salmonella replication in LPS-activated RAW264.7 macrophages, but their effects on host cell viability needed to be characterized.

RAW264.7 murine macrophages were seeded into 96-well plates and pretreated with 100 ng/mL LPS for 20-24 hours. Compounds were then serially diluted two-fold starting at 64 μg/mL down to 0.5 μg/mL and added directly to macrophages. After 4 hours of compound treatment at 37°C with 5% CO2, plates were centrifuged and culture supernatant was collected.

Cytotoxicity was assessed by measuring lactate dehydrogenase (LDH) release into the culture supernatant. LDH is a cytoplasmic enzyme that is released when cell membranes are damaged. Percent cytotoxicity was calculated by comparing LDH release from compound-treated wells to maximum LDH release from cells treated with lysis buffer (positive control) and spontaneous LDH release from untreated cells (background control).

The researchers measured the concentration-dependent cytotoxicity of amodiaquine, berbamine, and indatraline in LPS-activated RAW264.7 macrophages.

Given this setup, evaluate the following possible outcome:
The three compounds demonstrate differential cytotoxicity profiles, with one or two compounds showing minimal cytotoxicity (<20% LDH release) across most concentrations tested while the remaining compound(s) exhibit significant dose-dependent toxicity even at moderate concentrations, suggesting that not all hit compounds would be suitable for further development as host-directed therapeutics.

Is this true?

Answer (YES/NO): NO